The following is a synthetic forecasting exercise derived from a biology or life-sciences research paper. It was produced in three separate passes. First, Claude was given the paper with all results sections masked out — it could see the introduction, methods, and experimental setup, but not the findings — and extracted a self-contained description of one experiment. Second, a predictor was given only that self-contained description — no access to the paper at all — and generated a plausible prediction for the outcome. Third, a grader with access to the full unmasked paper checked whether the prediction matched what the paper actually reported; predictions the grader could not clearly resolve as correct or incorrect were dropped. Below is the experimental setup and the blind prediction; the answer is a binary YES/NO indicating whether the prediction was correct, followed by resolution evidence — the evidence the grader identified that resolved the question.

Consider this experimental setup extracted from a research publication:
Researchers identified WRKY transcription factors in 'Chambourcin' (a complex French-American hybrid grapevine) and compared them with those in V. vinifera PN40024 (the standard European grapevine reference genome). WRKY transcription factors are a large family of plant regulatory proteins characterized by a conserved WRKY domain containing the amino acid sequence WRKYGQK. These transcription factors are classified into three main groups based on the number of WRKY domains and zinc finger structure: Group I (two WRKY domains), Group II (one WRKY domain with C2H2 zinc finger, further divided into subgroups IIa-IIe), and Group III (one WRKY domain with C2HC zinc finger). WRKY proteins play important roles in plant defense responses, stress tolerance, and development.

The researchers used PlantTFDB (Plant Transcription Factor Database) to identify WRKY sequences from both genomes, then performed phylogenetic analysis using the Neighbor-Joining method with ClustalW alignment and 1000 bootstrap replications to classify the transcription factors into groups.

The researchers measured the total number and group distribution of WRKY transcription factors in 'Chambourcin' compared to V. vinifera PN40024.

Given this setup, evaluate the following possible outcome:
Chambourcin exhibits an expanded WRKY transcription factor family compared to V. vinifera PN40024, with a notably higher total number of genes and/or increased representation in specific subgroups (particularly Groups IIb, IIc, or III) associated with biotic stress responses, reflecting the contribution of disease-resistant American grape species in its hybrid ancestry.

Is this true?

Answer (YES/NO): NO